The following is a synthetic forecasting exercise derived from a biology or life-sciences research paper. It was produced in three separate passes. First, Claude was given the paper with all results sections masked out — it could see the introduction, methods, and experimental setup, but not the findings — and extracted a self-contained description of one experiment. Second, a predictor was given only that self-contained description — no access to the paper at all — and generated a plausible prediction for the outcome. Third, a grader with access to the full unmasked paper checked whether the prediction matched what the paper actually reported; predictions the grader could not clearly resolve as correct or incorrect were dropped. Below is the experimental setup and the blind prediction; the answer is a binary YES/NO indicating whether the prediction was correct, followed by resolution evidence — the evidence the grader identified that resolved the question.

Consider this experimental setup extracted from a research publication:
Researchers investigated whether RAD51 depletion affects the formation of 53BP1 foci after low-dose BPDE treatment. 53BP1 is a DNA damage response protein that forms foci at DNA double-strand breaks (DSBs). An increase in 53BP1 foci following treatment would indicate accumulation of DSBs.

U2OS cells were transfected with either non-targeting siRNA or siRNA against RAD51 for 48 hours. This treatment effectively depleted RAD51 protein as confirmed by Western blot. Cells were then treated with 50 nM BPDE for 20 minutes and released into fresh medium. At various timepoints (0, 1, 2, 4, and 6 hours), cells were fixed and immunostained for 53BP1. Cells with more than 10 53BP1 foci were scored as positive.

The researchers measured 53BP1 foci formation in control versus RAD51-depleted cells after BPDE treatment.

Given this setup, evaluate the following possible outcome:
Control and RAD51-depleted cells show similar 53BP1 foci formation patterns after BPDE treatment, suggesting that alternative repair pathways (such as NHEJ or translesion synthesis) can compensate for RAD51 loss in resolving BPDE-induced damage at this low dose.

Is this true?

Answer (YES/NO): YES